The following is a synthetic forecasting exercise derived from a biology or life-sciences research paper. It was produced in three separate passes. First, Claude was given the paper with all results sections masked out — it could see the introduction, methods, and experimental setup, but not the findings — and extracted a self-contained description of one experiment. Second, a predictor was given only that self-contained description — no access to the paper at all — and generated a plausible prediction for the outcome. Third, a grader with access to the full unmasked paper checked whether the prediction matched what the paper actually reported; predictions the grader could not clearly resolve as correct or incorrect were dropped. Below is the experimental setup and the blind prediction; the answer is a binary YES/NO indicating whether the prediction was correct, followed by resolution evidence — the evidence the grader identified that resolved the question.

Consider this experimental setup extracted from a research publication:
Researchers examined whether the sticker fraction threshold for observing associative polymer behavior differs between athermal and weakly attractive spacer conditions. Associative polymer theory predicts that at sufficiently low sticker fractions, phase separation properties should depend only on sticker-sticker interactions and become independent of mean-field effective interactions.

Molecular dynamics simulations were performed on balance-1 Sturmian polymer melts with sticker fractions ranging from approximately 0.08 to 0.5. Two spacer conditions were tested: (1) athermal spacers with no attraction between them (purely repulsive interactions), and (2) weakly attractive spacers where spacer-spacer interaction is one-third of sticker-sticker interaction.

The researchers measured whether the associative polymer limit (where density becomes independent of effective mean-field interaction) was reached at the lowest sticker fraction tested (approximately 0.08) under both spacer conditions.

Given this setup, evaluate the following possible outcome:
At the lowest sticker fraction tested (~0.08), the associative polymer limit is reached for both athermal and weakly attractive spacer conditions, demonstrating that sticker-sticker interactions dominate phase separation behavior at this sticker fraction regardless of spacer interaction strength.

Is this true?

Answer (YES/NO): NO